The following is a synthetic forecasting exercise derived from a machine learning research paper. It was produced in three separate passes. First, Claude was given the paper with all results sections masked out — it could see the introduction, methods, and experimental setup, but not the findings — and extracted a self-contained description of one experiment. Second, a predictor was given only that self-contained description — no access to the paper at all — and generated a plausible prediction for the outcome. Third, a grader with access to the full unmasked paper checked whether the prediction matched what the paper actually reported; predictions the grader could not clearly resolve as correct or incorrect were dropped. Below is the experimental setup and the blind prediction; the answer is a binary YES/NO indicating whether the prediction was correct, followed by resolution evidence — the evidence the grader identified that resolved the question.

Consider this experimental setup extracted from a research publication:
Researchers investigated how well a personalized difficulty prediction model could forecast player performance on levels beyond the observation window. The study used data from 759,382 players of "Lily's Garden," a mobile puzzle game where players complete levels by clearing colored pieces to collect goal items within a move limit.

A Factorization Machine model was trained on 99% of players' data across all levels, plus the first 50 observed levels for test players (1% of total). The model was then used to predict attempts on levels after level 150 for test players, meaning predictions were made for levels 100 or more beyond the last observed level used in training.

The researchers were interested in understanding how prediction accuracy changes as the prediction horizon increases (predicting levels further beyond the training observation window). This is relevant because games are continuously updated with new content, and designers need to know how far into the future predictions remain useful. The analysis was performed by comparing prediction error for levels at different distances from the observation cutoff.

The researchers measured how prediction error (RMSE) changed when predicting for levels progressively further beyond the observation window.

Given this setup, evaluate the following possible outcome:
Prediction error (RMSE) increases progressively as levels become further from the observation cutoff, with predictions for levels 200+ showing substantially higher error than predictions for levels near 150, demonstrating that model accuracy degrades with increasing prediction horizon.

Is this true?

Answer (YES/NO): YES